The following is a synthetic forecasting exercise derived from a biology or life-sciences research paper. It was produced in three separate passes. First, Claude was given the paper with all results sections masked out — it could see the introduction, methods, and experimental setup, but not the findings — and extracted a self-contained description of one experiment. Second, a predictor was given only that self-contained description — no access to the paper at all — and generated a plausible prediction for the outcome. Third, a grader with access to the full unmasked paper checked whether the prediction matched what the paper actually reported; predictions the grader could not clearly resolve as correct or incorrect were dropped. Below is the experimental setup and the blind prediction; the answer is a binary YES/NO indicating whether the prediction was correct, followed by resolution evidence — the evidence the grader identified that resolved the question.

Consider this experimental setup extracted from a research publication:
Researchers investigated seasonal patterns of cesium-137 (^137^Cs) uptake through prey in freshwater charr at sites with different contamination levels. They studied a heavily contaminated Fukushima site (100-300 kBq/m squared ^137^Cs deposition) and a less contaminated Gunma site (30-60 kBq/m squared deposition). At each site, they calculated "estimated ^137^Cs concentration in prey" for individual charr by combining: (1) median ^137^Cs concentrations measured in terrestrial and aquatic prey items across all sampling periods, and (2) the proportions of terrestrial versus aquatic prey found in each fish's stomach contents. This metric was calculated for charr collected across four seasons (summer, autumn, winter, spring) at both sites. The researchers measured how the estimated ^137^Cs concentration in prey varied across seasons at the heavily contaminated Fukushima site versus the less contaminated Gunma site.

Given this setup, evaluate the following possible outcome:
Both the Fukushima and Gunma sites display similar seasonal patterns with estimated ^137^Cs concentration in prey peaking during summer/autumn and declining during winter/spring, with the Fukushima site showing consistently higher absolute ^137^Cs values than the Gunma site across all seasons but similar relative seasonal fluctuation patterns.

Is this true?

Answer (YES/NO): NO